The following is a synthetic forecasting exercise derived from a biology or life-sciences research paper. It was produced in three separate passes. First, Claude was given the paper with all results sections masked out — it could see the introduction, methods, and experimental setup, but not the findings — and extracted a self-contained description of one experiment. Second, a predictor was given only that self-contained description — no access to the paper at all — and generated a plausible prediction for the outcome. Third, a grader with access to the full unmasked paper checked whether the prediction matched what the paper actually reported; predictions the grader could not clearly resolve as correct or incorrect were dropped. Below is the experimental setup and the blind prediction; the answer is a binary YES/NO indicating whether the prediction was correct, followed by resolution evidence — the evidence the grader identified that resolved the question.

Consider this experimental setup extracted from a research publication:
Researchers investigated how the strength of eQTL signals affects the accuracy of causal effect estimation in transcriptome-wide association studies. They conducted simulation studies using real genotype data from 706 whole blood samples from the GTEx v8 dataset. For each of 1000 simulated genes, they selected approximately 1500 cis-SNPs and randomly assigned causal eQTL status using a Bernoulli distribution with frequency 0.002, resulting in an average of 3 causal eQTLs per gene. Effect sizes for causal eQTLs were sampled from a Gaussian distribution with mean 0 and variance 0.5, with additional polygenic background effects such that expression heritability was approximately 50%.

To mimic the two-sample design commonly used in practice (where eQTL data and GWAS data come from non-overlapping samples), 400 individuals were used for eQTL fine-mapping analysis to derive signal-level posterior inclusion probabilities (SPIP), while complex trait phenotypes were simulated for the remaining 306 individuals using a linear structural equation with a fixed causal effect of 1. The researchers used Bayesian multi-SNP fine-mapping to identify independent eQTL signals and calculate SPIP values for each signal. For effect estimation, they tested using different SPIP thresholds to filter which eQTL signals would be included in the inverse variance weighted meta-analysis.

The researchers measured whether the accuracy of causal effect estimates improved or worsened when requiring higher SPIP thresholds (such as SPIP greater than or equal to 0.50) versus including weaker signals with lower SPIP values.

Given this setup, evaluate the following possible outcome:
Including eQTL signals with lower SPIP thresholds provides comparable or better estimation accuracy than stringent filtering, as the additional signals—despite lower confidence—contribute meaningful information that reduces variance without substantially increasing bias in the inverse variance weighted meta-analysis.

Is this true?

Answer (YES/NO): NO